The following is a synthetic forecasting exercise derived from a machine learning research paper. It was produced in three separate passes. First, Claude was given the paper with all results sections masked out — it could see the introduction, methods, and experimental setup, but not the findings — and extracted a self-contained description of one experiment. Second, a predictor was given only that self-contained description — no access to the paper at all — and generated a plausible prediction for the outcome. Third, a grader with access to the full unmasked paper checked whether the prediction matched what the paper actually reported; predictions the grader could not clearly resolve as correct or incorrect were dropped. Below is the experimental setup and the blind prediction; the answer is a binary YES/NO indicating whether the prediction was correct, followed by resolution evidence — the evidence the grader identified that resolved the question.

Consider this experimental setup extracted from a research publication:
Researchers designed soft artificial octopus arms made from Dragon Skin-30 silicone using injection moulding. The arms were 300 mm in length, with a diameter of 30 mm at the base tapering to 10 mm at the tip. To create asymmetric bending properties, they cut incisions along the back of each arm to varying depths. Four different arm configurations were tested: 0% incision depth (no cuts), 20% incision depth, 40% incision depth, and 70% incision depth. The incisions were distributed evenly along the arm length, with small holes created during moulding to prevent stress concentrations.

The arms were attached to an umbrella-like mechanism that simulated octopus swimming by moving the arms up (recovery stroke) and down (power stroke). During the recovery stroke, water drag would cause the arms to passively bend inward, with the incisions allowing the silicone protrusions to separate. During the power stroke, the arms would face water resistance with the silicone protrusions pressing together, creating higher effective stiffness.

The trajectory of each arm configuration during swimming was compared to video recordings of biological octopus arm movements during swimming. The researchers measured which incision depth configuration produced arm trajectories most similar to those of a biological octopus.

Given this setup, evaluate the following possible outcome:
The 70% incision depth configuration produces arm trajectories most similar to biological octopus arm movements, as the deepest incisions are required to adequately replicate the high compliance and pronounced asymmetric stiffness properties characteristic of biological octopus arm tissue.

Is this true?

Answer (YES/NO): YES